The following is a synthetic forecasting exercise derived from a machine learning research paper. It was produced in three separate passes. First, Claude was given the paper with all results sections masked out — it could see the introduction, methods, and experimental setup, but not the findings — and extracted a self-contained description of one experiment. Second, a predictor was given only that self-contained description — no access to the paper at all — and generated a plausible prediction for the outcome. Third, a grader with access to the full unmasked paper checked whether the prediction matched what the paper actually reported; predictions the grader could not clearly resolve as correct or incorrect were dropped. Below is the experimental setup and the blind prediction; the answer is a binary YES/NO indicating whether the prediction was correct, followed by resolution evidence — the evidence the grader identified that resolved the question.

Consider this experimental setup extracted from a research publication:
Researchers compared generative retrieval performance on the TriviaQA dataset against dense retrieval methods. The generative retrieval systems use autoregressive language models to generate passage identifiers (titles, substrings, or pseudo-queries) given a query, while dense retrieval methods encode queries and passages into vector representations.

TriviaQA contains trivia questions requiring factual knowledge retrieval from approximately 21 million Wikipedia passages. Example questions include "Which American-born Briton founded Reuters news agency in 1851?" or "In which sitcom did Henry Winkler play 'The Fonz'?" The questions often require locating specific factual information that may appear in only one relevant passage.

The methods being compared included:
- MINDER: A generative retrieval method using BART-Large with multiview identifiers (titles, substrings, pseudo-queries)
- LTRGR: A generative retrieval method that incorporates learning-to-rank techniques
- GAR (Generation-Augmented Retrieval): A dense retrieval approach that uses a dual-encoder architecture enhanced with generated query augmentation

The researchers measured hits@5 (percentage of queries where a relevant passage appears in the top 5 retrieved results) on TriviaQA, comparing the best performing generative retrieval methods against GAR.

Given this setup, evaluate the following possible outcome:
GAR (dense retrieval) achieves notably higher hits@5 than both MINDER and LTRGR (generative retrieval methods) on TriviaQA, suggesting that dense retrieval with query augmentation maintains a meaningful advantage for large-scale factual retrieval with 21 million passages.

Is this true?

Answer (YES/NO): YES